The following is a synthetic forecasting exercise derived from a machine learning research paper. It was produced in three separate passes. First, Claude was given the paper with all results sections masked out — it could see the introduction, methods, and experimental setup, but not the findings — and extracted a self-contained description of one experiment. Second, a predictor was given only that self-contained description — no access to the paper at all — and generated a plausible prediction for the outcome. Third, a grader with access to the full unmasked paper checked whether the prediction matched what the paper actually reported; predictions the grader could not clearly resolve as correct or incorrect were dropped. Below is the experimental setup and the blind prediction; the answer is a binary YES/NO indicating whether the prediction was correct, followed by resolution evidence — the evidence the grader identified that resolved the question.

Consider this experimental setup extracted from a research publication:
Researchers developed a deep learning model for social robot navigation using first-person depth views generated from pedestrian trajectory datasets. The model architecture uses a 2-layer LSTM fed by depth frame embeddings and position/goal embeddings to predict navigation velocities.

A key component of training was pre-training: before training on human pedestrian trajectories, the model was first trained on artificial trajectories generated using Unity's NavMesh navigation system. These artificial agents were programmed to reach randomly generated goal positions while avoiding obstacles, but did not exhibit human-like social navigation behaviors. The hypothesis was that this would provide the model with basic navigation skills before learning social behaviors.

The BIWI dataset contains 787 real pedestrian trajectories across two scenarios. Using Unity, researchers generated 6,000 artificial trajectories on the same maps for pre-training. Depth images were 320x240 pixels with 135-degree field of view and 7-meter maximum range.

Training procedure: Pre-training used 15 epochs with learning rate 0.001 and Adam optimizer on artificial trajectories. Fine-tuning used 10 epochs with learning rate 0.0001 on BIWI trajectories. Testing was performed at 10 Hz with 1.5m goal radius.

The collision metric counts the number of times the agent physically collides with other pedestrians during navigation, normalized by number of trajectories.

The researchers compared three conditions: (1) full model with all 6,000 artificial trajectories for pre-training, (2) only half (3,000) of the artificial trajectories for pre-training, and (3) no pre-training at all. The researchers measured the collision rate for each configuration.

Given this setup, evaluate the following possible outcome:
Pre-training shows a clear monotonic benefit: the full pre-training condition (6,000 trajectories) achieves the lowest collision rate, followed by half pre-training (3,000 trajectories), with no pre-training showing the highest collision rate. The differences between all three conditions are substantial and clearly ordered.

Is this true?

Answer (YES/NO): YES